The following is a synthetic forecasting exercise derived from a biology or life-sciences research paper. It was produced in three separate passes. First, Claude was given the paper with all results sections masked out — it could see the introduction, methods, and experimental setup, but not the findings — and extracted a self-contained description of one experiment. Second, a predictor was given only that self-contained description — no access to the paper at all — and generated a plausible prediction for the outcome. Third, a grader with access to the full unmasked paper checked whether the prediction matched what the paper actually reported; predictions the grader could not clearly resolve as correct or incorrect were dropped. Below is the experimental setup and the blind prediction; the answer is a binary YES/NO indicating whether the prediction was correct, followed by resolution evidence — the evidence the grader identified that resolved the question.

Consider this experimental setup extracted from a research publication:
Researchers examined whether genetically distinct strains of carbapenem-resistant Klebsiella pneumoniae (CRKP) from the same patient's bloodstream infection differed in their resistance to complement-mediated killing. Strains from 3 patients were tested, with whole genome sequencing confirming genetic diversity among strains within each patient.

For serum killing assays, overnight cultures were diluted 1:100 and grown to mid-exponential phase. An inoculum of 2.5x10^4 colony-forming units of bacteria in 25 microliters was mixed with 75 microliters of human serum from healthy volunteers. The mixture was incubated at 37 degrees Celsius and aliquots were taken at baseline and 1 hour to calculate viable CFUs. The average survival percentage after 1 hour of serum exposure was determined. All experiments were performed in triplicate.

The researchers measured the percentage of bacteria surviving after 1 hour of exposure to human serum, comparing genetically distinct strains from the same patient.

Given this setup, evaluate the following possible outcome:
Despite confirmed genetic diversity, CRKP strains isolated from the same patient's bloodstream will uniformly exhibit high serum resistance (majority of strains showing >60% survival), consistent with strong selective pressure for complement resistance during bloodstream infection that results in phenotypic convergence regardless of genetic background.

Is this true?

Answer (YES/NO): NO